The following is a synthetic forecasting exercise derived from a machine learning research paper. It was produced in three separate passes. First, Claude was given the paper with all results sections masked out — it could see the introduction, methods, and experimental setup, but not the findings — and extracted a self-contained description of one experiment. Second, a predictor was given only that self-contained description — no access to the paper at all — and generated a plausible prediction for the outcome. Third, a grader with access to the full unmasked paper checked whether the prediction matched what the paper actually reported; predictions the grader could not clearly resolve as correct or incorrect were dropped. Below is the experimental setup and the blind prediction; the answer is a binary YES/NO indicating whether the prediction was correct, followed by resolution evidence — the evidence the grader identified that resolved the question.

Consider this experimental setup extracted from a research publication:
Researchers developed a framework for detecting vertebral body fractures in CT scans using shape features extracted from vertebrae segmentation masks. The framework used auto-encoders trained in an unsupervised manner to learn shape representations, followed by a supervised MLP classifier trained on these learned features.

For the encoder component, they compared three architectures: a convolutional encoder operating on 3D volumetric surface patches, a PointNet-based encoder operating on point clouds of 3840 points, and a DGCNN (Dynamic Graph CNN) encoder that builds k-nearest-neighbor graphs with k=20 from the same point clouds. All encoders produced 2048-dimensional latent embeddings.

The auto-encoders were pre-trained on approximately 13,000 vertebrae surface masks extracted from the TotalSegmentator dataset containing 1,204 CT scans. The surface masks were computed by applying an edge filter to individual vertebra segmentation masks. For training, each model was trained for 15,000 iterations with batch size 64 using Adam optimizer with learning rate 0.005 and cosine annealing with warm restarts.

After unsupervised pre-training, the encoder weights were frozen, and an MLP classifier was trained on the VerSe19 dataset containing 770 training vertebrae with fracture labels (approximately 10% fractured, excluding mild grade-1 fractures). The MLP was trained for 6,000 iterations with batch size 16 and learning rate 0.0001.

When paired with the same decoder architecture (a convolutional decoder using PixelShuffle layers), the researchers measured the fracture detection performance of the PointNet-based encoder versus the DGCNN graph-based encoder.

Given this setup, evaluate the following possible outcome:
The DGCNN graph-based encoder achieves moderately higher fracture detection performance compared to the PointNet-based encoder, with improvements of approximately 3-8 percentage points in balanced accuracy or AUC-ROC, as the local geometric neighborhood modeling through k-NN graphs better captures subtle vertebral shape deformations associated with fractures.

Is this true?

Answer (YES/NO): NO